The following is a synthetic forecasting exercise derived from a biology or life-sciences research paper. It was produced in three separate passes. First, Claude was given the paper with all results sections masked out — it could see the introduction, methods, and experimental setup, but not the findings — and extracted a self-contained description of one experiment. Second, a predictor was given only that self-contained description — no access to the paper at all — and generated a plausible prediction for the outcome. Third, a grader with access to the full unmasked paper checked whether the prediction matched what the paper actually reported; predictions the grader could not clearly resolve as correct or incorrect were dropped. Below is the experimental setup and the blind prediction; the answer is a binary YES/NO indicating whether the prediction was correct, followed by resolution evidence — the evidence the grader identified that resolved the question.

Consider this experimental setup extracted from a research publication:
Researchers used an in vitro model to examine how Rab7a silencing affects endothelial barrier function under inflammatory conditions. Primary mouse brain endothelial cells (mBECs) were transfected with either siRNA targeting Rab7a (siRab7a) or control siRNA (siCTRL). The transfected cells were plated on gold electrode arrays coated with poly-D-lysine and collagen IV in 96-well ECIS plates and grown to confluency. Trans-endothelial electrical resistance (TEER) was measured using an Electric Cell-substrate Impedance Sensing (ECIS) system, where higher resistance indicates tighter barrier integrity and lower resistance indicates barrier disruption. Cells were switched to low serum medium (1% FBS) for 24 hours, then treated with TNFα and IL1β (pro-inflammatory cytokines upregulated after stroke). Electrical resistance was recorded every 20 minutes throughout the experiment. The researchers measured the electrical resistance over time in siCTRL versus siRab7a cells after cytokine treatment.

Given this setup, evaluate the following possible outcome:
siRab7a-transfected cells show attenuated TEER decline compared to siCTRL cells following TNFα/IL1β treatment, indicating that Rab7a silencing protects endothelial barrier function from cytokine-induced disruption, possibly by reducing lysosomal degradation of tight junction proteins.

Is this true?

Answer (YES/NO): YES